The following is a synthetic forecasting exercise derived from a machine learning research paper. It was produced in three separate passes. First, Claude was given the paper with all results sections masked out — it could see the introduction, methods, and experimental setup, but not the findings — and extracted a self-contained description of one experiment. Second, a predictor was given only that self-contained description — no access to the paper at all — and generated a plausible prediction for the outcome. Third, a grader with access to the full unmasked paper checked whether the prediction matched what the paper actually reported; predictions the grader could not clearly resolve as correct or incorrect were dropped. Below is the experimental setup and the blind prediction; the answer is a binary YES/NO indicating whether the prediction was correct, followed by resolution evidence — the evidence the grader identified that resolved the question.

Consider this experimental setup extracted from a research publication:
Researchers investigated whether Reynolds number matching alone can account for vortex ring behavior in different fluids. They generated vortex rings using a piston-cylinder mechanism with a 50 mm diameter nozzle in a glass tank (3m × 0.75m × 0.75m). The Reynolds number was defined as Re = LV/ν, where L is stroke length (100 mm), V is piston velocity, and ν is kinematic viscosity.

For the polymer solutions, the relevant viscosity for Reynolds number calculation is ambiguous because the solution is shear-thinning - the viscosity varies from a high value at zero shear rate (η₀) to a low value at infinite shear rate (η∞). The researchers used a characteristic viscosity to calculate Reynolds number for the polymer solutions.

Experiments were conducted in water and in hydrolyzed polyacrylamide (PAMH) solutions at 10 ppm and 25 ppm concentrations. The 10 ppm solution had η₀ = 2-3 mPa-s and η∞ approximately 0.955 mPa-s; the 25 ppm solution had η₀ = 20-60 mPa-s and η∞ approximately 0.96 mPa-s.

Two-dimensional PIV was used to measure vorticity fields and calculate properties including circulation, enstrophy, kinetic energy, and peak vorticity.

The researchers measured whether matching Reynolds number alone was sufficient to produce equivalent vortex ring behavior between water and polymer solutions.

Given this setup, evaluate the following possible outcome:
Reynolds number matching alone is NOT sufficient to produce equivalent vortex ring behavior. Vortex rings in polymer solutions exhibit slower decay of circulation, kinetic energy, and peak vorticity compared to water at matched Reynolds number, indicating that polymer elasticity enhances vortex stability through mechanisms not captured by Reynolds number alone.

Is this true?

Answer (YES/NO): NO